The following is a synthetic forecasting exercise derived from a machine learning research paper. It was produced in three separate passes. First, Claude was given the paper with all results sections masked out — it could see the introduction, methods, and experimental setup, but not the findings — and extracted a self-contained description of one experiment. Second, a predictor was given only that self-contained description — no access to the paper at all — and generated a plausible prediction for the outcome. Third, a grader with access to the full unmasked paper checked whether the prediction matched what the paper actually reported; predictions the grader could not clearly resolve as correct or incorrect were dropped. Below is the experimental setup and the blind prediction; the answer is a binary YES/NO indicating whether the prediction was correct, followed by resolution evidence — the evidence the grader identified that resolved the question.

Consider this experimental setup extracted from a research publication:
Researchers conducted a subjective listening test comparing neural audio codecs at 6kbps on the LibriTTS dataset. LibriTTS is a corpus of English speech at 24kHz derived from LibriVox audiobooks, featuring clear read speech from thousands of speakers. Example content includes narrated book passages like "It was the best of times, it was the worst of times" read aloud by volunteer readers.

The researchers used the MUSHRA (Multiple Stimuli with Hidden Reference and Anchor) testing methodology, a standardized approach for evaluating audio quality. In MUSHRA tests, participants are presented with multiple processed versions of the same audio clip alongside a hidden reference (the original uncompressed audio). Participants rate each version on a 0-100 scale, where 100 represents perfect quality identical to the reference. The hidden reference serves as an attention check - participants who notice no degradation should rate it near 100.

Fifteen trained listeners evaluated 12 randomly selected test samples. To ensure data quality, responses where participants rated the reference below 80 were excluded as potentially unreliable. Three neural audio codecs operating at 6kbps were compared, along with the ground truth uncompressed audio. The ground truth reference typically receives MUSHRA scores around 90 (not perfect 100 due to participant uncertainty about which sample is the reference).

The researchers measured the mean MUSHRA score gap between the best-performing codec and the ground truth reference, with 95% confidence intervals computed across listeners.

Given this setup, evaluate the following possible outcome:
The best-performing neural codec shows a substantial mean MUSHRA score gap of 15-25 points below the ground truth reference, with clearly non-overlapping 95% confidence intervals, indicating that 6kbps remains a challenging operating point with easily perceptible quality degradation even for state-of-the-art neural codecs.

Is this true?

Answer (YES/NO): NO